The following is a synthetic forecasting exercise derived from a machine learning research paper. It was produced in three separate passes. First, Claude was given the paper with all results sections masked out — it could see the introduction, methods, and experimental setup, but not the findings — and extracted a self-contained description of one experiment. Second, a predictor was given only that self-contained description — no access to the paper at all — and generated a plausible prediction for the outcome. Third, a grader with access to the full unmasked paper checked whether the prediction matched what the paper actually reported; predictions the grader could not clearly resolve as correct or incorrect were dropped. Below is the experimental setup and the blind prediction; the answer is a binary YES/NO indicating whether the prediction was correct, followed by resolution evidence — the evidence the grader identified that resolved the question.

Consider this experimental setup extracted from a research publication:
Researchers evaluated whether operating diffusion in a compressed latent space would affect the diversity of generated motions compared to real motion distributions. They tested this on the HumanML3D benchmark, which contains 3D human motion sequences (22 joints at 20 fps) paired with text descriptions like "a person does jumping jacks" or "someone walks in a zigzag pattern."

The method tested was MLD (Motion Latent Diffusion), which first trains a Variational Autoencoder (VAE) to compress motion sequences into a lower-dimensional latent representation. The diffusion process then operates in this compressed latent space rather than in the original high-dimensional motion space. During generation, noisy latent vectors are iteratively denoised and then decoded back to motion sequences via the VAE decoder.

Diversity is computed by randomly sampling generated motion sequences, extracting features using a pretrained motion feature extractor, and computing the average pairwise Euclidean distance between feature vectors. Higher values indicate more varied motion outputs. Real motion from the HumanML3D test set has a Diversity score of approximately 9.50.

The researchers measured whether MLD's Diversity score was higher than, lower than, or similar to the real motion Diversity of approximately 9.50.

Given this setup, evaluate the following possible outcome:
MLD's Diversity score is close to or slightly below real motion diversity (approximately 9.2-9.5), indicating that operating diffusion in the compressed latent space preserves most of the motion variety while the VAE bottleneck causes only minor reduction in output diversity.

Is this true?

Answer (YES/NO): NO